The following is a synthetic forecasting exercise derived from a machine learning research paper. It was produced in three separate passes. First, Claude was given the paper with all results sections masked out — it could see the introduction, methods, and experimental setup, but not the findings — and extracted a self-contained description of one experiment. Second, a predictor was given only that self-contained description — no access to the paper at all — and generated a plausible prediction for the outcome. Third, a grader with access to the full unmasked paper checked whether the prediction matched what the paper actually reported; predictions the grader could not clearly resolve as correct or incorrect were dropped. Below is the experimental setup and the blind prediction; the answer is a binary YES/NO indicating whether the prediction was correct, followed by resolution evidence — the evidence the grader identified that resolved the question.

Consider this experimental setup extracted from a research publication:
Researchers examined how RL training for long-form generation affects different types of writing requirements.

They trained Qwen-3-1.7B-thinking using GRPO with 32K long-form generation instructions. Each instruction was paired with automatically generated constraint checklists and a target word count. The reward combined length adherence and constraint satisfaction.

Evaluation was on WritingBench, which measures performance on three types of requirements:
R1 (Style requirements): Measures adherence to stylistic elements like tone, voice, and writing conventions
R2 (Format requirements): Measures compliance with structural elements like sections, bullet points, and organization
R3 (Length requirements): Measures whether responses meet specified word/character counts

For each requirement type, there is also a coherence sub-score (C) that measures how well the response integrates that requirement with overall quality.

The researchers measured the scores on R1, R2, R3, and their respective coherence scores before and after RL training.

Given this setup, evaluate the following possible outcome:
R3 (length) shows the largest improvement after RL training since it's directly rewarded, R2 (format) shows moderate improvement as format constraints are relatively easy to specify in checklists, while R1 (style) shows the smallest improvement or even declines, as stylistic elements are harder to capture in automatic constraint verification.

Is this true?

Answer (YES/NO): NO